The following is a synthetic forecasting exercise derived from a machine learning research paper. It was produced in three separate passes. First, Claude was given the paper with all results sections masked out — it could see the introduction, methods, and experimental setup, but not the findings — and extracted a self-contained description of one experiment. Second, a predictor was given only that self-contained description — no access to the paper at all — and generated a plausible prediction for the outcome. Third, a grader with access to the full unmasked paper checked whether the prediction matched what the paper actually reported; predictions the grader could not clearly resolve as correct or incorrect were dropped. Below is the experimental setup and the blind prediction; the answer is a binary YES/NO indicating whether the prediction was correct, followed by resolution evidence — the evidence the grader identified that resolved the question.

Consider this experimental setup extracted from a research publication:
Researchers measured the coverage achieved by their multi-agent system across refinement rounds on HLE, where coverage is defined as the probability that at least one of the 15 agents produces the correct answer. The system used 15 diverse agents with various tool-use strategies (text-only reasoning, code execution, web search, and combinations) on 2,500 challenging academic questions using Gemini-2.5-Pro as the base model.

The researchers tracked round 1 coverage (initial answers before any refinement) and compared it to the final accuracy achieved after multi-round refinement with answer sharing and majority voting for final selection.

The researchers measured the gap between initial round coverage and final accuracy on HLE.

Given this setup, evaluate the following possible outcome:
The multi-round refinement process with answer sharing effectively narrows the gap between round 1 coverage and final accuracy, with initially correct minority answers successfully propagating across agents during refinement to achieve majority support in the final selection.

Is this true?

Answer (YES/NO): NO